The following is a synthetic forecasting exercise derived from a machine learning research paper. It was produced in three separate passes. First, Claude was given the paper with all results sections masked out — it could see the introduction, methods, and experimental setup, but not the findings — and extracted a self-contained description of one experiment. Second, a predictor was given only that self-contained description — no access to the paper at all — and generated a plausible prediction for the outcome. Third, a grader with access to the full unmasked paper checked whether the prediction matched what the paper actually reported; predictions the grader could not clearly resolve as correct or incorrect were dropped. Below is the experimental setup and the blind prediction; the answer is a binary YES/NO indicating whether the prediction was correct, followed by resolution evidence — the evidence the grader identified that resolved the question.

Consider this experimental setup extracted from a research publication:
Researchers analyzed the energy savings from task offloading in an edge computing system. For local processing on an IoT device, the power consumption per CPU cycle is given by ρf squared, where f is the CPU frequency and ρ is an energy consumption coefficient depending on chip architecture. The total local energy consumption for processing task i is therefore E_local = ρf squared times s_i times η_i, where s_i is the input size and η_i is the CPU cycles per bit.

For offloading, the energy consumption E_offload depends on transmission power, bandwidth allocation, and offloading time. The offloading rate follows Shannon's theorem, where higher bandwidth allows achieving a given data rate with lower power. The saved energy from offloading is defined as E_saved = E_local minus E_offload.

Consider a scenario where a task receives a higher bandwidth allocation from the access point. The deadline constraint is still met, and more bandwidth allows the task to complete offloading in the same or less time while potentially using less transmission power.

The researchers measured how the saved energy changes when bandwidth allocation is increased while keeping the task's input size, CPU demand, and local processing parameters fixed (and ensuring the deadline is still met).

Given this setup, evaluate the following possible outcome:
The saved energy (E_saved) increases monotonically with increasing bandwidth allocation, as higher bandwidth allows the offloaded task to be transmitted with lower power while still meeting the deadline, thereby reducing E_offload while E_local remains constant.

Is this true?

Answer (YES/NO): YES